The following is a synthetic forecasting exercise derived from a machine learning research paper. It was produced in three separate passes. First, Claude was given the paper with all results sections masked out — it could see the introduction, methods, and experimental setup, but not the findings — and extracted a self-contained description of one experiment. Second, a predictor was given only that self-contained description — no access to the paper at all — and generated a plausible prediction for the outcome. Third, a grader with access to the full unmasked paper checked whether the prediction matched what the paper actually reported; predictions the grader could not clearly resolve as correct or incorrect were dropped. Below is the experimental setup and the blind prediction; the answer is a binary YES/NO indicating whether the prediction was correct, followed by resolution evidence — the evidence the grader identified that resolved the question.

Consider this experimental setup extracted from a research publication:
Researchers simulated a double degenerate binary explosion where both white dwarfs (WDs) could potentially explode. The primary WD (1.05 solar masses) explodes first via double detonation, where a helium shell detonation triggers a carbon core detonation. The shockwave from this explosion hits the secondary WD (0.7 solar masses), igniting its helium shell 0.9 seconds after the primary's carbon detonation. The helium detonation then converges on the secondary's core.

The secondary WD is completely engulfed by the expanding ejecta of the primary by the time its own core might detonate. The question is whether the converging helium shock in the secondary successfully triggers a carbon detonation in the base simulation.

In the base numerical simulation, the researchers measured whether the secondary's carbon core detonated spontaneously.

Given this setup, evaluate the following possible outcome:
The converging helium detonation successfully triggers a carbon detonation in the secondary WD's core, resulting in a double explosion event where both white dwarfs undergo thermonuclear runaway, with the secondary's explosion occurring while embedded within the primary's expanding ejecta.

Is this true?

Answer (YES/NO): NO